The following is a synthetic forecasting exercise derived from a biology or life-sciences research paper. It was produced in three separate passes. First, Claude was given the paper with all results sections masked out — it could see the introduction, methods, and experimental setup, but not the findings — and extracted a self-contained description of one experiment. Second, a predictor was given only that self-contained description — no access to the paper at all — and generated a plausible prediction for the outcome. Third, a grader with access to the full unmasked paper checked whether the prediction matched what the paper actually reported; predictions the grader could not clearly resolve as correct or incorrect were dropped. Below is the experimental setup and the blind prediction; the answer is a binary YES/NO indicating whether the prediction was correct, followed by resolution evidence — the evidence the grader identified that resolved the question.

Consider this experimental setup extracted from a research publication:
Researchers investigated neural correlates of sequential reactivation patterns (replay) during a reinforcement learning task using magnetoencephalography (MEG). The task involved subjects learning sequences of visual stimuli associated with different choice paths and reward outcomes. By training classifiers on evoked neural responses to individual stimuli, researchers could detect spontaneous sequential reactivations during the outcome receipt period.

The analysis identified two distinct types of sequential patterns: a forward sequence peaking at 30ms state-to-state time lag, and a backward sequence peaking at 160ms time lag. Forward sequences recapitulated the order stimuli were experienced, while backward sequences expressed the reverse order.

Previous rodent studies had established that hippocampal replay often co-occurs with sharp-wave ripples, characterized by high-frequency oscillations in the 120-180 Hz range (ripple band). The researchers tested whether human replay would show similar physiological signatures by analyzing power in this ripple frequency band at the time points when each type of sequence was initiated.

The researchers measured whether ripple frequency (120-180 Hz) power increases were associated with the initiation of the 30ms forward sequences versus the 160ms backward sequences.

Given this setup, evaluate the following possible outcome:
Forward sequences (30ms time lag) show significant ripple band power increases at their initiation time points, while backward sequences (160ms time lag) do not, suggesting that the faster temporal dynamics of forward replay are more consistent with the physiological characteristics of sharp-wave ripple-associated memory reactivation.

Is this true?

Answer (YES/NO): YES